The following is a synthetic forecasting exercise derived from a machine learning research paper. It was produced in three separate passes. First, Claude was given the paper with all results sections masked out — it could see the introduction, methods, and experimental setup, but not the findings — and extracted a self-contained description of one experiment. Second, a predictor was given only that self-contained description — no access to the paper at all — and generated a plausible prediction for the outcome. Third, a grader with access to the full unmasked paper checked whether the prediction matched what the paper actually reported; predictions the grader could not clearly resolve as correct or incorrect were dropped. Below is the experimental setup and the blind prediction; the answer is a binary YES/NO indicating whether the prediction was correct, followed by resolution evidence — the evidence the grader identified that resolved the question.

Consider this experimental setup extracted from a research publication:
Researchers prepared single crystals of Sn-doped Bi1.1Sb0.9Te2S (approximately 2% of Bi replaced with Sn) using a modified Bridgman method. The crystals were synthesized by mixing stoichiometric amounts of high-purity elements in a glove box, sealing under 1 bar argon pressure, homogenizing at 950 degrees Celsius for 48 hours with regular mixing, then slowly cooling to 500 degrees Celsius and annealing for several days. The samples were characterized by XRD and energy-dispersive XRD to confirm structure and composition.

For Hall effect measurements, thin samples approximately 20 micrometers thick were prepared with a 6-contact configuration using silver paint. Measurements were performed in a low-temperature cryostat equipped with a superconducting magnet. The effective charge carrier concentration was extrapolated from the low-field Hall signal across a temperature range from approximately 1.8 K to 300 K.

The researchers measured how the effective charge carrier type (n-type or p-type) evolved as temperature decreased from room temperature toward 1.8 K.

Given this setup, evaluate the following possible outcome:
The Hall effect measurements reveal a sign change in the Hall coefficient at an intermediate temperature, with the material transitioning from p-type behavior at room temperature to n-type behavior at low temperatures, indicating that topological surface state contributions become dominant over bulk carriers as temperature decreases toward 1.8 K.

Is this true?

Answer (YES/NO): YES